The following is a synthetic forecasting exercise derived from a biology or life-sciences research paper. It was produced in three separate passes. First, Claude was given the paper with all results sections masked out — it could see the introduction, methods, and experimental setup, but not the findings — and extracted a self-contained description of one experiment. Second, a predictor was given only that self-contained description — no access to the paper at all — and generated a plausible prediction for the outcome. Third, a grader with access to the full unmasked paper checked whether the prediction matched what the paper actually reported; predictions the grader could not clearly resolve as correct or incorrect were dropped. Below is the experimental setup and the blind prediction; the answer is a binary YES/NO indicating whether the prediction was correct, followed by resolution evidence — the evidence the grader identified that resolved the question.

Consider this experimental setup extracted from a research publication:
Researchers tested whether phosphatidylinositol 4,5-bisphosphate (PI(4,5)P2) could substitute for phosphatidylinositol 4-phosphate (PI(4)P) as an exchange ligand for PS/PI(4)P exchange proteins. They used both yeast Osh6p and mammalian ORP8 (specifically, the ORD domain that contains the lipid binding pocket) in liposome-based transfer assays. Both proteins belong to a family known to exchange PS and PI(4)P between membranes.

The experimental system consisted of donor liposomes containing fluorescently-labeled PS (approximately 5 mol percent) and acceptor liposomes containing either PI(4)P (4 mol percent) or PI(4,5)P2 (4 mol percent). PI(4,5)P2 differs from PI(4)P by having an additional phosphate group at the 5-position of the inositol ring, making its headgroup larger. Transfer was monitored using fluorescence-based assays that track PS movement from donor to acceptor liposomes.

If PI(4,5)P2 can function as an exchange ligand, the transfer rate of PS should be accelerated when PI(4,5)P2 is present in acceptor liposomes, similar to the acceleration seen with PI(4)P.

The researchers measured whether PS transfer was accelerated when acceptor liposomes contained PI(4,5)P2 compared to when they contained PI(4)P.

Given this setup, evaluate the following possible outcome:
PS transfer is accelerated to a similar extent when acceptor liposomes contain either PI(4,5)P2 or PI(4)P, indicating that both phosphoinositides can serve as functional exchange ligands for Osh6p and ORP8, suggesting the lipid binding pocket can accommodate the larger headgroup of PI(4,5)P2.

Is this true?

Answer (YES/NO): NO